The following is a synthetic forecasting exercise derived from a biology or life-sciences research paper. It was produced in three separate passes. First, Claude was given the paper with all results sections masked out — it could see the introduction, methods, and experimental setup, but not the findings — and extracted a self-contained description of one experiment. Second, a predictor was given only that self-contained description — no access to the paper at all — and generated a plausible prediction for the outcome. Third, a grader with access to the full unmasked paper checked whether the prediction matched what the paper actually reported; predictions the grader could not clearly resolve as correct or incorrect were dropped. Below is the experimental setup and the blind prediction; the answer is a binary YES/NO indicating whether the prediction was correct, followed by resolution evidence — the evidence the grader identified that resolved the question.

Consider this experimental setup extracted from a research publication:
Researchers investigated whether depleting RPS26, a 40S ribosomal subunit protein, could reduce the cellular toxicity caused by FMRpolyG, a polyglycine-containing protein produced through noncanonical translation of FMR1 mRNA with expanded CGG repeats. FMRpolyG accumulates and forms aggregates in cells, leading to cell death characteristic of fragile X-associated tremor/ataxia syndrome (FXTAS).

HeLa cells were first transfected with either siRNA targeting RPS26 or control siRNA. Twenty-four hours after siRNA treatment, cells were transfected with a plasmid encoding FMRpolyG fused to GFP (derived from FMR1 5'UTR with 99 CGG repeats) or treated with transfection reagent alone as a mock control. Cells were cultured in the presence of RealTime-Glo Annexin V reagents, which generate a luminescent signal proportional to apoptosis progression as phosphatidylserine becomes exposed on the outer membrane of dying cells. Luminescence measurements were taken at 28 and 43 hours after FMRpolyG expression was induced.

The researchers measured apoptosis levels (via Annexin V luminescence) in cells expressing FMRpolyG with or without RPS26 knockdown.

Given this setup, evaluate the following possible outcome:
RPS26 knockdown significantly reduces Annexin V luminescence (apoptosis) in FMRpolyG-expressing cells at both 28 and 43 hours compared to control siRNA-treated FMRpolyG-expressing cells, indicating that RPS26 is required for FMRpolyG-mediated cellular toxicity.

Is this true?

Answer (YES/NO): YES